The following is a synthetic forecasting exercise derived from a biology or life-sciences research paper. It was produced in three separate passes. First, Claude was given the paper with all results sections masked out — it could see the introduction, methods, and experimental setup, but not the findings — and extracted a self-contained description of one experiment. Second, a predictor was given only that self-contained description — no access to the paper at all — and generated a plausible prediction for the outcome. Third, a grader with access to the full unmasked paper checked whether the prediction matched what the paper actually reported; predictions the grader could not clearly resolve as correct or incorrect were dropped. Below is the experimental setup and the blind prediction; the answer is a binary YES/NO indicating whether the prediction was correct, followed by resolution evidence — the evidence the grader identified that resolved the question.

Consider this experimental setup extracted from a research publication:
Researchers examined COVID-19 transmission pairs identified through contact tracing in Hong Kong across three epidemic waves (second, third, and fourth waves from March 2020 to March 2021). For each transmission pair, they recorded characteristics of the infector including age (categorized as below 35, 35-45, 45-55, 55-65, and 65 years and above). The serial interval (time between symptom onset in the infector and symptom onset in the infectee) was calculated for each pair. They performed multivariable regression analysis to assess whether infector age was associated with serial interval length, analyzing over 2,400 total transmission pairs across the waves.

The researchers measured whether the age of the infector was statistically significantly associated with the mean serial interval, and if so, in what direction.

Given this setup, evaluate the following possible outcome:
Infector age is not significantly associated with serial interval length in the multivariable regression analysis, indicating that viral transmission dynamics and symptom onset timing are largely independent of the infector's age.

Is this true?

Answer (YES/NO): NO